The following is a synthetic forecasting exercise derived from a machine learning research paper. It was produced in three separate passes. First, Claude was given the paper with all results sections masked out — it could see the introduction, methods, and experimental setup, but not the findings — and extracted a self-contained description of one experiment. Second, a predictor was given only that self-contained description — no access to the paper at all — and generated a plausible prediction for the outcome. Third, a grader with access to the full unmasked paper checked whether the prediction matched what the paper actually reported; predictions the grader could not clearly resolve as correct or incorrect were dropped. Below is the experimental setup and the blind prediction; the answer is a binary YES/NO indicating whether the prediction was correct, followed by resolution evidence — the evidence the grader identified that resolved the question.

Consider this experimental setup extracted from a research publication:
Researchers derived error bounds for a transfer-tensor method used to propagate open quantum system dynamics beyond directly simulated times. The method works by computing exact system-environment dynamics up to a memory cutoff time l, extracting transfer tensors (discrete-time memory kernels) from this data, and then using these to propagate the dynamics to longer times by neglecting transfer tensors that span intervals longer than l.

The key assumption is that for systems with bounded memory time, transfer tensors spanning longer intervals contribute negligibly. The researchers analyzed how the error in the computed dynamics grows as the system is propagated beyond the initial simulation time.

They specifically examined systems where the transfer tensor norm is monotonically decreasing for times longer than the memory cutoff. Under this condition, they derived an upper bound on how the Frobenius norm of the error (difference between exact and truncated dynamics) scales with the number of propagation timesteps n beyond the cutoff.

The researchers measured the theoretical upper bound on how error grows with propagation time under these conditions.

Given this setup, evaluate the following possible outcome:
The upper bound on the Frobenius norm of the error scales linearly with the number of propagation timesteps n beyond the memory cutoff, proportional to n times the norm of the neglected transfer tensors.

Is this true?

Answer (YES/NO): NO